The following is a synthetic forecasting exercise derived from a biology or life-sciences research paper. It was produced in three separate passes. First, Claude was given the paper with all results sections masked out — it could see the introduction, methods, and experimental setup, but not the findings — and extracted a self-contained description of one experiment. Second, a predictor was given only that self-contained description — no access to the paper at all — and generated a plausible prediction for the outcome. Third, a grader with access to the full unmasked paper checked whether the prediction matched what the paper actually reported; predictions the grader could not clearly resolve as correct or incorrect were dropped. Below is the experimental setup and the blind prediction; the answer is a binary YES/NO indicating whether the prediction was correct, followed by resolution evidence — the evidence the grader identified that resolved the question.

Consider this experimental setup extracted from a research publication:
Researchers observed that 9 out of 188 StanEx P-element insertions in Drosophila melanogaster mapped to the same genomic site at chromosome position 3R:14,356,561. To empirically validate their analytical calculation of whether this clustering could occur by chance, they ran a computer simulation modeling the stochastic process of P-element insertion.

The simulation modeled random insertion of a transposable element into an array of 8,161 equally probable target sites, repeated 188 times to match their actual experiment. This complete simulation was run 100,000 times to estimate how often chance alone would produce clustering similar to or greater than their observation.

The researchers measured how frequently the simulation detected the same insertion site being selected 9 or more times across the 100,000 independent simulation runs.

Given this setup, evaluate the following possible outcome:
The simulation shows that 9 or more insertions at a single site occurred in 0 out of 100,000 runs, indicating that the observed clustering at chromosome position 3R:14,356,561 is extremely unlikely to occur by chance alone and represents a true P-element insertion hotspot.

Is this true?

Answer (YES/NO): YES